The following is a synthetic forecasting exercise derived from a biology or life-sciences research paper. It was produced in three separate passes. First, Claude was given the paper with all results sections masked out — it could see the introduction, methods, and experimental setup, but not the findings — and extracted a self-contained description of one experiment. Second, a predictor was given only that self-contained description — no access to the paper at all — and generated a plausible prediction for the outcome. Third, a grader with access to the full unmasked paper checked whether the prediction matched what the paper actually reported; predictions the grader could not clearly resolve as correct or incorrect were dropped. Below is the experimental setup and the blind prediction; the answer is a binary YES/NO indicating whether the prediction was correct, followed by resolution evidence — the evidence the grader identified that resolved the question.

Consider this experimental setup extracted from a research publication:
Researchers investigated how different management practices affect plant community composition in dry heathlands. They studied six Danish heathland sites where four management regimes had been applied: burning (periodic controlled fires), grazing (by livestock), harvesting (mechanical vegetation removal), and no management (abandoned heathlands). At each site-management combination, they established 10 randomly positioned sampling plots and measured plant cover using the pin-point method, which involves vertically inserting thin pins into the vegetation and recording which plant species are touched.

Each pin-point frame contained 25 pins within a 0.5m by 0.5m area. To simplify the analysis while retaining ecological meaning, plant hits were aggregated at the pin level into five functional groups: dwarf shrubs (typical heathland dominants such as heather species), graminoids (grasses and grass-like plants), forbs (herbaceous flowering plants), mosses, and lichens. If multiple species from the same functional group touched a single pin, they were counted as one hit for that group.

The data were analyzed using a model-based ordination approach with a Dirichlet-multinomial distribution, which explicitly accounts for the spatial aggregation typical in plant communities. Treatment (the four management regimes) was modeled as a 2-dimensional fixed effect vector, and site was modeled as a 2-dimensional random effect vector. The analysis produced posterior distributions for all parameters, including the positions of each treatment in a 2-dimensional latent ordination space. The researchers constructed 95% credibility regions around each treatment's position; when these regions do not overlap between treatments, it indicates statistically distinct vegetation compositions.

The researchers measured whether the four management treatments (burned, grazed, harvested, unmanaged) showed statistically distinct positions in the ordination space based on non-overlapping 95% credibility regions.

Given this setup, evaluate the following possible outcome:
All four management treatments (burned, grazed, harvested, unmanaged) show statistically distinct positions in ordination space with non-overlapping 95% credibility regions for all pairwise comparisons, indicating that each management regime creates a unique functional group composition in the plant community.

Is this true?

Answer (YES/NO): YES